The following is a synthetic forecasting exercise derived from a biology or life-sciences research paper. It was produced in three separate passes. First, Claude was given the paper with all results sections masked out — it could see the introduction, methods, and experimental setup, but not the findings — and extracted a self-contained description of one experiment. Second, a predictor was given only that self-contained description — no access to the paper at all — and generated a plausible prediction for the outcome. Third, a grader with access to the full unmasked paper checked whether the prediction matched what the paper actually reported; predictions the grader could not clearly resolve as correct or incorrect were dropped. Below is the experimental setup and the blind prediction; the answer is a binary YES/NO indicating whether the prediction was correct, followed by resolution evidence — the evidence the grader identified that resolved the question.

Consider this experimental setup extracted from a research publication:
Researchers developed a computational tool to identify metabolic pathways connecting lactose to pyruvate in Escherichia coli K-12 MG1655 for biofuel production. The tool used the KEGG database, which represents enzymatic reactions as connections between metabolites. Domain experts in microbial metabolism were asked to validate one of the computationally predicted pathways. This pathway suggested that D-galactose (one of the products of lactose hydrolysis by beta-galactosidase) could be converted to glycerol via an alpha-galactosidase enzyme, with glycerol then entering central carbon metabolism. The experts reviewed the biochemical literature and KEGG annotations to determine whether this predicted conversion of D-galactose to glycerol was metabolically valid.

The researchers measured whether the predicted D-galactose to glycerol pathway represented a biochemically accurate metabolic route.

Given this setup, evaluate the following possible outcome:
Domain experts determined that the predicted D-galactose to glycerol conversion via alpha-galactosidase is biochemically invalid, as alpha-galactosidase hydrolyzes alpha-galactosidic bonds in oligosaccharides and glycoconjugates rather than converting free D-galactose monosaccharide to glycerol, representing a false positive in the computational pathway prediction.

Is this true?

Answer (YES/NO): YES